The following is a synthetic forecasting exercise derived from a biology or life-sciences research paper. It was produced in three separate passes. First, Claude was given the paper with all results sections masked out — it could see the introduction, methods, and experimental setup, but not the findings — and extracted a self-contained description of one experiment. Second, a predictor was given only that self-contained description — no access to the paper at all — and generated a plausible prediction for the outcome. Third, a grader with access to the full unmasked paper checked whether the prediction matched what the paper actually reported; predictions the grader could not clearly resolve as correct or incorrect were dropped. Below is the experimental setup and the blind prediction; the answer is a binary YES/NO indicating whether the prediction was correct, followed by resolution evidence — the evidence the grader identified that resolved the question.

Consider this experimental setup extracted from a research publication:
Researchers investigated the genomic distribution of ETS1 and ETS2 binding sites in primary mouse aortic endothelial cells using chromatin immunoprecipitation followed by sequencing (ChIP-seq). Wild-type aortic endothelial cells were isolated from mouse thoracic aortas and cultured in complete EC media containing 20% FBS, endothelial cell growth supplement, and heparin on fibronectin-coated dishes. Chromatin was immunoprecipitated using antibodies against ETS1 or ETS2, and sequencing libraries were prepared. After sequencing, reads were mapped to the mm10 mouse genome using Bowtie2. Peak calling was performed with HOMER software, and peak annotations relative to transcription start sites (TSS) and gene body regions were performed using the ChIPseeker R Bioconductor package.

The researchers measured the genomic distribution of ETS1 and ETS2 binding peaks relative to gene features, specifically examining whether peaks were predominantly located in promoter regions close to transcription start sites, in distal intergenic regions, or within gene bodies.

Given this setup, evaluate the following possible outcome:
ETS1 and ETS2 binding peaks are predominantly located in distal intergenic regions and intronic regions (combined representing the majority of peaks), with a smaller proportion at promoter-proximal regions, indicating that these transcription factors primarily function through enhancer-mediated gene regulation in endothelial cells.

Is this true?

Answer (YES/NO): YES